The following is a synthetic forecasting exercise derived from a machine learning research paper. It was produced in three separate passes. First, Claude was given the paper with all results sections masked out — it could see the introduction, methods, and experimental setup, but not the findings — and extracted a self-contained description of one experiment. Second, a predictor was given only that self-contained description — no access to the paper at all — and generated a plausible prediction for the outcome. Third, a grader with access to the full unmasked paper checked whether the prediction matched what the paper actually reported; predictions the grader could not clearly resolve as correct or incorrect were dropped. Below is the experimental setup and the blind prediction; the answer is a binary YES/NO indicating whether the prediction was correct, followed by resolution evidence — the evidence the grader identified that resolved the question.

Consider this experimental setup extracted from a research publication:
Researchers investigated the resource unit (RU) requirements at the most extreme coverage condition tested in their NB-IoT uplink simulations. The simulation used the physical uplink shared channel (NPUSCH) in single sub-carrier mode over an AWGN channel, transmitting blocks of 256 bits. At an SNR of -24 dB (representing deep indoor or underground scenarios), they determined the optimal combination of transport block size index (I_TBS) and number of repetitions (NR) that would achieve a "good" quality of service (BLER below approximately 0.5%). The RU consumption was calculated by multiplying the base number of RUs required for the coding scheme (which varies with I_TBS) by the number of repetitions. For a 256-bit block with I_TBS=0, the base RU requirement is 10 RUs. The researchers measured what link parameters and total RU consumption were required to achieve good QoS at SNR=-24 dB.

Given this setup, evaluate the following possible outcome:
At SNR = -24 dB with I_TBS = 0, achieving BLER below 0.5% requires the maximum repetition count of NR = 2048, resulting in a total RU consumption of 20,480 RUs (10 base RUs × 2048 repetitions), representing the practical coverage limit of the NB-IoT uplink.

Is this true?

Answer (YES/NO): NO